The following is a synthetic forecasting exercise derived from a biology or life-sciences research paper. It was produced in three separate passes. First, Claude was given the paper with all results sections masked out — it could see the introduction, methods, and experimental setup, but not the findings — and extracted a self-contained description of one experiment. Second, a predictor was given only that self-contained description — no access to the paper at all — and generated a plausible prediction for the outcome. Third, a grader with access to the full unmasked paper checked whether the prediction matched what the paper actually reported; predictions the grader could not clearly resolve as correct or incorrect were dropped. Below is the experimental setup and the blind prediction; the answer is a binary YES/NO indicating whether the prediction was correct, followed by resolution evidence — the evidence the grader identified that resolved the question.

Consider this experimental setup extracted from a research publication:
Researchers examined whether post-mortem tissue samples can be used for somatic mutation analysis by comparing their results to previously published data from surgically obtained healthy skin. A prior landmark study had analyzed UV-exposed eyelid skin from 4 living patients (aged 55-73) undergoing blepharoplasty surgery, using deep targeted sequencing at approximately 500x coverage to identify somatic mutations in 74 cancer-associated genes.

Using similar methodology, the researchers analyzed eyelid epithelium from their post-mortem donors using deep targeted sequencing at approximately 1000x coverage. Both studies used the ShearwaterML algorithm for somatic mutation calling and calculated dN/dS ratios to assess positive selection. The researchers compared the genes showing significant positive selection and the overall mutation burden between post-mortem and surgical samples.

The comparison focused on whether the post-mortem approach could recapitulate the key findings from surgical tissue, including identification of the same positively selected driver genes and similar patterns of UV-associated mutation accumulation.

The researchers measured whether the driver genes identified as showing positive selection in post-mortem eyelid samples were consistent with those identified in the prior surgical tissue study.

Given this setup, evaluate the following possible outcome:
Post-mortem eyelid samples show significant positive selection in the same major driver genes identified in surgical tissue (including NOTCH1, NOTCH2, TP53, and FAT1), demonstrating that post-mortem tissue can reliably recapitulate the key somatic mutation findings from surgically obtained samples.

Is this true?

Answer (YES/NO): YES